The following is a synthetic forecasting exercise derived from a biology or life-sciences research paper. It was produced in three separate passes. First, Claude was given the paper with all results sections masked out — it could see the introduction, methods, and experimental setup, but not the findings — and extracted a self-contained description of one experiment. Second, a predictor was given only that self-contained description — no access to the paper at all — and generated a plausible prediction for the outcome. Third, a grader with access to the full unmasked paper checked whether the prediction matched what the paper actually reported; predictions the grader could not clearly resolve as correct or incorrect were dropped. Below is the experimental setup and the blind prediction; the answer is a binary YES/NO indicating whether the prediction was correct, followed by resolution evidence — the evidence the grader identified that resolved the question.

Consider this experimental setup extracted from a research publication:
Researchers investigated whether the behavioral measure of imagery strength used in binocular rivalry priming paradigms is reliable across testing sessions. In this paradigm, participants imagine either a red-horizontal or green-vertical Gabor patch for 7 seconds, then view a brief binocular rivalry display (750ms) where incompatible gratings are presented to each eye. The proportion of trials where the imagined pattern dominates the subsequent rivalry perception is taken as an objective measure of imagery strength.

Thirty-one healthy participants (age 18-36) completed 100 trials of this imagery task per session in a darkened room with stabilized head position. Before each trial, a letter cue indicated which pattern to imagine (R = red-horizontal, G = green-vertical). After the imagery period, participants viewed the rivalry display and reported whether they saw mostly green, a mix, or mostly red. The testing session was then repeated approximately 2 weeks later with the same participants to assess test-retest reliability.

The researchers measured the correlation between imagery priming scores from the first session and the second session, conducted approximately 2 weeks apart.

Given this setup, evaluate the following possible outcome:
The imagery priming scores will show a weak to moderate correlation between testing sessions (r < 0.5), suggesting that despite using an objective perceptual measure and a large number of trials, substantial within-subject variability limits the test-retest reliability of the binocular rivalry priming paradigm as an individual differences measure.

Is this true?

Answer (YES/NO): NO